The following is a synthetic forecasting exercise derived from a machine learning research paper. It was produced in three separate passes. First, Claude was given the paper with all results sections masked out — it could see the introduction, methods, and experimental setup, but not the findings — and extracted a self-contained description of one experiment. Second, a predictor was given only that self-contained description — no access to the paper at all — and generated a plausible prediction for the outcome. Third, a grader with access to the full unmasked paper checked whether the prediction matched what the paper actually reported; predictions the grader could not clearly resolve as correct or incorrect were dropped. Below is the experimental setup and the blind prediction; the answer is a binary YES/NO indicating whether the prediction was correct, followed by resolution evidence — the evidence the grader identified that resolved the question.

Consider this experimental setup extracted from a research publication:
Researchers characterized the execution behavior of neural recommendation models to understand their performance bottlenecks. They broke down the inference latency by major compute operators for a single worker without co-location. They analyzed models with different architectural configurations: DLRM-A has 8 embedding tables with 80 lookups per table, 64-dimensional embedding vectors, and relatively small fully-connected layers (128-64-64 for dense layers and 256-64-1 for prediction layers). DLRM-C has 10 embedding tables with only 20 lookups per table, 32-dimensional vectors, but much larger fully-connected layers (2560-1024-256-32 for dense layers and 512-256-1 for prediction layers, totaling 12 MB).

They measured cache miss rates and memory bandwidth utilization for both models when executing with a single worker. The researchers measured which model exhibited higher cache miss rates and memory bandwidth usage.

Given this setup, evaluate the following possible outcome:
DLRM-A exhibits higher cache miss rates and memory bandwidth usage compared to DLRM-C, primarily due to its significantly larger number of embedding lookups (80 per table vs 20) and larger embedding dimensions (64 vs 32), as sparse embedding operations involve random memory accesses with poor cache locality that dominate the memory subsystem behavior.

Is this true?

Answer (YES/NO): YES